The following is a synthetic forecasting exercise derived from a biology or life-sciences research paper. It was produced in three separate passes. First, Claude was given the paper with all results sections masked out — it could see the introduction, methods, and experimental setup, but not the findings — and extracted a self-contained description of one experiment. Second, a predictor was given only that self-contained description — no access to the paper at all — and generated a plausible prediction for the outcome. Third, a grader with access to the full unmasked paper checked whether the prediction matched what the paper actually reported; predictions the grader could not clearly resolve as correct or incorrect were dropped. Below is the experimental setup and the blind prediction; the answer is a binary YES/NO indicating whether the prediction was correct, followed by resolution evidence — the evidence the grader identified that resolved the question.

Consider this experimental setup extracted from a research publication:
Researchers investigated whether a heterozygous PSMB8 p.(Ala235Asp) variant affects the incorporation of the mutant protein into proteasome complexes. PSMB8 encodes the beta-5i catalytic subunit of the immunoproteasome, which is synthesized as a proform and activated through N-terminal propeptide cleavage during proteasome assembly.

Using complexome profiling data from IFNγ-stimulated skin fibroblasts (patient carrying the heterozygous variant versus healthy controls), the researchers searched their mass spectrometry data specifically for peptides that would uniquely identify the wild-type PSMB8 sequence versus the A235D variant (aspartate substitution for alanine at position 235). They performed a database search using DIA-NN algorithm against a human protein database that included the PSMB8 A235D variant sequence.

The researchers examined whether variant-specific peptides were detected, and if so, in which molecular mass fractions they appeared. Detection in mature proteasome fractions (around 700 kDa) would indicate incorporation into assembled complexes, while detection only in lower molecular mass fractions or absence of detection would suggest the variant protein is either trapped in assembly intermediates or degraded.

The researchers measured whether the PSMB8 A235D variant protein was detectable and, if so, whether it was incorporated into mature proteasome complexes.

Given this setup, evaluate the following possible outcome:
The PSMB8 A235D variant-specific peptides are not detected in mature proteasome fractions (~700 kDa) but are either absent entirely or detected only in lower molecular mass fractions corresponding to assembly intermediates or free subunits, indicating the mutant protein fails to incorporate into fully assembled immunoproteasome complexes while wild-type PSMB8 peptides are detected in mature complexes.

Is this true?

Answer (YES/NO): NO